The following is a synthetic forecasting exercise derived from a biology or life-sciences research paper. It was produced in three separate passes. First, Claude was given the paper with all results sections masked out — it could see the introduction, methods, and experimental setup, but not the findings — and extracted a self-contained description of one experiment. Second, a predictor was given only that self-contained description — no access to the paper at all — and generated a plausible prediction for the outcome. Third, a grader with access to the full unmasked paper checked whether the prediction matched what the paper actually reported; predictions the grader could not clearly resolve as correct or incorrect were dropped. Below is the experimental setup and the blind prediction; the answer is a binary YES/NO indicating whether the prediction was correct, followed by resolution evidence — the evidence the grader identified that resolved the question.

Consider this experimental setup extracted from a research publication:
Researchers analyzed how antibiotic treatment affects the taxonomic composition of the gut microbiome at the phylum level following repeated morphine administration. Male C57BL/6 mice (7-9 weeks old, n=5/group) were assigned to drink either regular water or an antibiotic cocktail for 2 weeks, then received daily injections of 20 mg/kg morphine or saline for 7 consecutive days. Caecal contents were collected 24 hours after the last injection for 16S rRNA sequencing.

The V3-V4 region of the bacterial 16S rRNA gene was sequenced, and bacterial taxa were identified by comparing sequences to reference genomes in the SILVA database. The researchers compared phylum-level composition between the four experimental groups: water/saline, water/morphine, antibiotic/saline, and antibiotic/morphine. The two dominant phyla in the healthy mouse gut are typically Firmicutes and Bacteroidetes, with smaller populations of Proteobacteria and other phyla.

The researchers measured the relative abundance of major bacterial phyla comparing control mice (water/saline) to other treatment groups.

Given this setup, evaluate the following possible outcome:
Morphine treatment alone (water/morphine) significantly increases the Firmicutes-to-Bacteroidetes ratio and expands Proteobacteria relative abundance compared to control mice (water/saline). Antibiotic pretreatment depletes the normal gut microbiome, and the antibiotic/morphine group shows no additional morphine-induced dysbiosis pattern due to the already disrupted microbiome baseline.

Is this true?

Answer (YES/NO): NO